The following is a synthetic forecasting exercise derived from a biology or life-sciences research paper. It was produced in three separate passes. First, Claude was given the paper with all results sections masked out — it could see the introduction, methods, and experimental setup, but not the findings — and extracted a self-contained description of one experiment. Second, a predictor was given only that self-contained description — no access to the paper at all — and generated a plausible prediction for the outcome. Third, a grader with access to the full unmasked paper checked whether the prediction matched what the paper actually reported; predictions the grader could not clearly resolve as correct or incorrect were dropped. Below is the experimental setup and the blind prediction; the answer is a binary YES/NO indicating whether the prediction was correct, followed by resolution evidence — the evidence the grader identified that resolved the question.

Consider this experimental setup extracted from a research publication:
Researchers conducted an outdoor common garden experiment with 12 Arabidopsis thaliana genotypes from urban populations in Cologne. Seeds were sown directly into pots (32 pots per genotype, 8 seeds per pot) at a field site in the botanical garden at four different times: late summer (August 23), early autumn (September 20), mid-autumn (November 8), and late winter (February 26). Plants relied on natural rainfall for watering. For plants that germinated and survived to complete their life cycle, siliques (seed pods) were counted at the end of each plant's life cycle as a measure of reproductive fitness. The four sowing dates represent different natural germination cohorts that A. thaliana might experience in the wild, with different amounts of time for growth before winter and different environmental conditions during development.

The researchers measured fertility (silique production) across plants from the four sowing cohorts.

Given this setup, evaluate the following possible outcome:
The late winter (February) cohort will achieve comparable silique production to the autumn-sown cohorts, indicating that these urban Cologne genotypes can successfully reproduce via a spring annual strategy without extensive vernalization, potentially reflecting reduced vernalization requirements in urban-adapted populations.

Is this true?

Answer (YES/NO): NO